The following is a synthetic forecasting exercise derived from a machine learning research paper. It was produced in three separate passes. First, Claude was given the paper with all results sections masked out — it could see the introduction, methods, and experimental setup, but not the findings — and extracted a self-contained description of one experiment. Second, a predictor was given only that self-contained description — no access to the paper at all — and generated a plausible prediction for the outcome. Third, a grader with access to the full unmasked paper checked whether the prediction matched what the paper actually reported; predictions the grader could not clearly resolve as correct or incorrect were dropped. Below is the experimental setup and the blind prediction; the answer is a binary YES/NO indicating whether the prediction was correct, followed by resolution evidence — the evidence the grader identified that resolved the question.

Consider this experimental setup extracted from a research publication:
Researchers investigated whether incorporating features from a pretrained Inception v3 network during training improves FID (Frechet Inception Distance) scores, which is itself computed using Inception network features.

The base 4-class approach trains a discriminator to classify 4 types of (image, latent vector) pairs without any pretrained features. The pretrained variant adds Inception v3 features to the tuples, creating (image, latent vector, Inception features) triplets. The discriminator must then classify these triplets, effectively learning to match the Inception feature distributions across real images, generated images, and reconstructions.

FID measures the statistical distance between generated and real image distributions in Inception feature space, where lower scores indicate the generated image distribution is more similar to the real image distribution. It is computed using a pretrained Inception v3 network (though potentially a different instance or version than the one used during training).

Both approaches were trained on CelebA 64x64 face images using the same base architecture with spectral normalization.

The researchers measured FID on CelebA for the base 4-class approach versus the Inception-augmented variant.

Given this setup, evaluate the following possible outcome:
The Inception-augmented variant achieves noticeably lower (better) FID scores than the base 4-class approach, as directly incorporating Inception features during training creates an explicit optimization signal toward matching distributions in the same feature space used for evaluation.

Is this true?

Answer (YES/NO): YES